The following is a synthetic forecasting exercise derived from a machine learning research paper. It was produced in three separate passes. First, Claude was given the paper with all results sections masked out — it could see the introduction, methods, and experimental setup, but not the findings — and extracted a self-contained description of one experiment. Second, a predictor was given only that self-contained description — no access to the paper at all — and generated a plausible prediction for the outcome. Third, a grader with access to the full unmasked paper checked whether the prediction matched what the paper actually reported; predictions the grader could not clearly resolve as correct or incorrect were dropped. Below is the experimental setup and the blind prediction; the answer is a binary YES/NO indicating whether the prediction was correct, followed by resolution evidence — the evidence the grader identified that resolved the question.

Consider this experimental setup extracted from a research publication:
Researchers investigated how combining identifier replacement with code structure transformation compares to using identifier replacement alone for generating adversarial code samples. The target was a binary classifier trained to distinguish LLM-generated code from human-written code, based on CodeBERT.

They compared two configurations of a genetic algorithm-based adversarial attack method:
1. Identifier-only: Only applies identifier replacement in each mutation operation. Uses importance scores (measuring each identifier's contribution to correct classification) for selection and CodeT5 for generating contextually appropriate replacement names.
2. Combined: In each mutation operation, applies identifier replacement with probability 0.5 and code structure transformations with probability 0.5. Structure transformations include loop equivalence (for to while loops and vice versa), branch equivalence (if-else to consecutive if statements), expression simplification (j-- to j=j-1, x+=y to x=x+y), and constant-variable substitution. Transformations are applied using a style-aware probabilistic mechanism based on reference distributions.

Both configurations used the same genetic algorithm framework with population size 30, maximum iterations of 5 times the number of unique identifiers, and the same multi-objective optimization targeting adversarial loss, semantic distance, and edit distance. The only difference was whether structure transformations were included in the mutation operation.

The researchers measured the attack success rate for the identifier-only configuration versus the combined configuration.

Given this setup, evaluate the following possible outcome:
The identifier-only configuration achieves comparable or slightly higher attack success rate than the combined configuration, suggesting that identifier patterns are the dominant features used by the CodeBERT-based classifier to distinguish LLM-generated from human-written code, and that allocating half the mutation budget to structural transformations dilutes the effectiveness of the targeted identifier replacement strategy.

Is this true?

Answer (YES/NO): NO